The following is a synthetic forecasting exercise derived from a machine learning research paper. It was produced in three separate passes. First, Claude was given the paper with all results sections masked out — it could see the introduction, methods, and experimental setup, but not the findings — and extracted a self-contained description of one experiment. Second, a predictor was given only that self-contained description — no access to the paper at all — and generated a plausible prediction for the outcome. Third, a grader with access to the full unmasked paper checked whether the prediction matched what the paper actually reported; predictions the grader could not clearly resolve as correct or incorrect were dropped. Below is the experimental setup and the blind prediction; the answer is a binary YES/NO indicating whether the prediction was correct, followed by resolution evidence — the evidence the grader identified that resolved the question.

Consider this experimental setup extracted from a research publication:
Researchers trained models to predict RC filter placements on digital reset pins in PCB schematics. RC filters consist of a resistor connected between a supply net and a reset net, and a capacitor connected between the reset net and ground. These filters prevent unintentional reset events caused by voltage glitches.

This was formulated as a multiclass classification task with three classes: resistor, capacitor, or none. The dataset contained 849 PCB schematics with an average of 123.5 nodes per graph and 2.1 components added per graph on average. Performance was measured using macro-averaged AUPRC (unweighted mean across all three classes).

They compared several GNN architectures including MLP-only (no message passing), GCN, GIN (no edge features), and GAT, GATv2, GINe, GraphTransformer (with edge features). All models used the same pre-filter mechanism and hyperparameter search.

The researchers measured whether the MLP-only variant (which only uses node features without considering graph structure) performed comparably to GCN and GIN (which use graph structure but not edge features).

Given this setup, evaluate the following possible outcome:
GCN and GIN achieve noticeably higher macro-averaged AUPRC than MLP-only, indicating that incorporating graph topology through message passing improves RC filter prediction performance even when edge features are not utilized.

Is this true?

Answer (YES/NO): YES